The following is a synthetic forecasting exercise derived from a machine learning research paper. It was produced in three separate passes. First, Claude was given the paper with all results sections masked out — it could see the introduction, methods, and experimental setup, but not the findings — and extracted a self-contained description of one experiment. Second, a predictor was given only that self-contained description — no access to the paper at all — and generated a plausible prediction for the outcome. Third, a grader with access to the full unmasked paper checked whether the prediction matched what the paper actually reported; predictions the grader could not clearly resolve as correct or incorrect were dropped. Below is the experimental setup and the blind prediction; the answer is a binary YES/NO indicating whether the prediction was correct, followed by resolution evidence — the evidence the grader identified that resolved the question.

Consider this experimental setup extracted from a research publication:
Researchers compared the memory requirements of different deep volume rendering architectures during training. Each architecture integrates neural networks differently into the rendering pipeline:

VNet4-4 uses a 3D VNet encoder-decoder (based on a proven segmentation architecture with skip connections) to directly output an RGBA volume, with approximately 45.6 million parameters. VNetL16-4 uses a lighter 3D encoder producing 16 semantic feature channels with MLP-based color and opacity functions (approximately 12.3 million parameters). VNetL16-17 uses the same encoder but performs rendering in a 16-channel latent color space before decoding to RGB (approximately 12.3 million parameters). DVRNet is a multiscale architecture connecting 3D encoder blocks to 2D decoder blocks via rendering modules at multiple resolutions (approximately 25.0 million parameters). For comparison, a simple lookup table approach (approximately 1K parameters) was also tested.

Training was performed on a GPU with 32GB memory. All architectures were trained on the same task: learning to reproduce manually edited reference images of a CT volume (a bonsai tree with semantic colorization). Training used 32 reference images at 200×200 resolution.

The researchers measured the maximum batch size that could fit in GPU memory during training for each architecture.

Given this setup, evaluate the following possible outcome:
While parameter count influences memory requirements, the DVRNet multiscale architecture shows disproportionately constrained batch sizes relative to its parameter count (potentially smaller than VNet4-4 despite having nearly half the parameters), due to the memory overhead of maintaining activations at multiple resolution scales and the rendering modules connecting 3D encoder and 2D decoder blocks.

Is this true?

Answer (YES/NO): NO